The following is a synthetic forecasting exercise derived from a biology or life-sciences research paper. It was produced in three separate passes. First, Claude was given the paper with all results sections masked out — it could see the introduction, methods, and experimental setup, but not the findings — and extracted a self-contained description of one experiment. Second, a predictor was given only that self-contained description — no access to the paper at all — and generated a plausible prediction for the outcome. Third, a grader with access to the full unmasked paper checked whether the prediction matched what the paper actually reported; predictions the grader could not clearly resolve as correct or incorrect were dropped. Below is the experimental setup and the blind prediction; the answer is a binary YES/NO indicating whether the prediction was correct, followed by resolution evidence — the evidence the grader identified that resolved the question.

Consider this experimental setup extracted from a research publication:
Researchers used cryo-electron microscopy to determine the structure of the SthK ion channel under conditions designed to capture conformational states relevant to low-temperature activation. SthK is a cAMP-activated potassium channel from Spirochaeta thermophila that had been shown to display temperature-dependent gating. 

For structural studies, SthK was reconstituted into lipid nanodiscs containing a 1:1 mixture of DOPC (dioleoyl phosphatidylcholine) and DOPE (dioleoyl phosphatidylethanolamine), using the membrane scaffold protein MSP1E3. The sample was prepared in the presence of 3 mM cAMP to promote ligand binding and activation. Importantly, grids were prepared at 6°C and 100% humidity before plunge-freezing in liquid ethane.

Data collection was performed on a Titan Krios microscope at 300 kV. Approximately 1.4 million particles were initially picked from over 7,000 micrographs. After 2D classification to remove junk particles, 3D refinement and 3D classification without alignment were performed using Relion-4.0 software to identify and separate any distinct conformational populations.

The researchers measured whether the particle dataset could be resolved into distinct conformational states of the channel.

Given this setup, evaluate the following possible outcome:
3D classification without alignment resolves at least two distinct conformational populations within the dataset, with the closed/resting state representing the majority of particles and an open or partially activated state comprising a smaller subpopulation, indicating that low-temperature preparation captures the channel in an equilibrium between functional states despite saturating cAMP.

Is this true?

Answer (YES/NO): NO